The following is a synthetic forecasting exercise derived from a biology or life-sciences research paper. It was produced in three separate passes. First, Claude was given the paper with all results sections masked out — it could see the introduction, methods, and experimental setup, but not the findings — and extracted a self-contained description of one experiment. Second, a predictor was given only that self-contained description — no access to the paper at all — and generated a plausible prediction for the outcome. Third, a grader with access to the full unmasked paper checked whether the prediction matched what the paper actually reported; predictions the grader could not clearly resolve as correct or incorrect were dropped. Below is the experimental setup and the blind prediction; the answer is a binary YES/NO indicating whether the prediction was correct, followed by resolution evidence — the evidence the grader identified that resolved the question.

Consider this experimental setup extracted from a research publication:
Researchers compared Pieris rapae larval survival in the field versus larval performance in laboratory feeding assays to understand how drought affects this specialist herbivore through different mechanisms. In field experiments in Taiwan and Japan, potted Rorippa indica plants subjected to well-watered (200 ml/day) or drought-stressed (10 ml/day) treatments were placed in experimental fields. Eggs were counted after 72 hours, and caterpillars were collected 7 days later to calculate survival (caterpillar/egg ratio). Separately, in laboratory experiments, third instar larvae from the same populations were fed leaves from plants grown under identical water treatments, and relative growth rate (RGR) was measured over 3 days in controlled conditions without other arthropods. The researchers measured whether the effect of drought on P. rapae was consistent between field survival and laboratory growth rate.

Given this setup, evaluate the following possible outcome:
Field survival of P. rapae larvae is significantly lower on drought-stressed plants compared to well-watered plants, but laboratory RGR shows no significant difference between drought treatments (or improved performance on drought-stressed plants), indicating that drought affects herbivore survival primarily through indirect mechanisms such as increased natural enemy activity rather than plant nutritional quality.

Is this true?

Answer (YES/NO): NO